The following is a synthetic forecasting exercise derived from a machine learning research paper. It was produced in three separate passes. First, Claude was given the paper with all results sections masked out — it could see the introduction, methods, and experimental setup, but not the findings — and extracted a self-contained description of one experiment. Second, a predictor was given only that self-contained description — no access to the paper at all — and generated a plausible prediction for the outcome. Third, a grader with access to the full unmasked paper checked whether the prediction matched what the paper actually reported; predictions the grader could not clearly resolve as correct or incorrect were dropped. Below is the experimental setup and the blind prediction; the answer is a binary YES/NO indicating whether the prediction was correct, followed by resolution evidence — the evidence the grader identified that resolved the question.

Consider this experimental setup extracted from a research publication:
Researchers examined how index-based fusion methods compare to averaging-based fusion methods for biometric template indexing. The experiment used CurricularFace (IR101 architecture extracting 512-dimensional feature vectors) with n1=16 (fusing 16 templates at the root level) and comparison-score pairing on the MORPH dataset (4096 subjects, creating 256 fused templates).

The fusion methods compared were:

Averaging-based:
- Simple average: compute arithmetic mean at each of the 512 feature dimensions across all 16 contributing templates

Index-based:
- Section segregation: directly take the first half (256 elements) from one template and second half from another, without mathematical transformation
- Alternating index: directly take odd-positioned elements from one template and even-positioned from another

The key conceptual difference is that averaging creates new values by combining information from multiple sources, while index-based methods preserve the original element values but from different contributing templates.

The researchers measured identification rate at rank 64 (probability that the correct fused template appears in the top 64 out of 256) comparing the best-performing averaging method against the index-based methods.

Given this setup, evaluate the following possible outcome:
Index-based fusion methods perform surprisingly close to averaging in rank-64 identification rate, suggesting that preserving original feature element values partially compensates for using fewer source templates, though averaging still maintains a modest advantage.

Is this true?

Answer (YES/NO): NO